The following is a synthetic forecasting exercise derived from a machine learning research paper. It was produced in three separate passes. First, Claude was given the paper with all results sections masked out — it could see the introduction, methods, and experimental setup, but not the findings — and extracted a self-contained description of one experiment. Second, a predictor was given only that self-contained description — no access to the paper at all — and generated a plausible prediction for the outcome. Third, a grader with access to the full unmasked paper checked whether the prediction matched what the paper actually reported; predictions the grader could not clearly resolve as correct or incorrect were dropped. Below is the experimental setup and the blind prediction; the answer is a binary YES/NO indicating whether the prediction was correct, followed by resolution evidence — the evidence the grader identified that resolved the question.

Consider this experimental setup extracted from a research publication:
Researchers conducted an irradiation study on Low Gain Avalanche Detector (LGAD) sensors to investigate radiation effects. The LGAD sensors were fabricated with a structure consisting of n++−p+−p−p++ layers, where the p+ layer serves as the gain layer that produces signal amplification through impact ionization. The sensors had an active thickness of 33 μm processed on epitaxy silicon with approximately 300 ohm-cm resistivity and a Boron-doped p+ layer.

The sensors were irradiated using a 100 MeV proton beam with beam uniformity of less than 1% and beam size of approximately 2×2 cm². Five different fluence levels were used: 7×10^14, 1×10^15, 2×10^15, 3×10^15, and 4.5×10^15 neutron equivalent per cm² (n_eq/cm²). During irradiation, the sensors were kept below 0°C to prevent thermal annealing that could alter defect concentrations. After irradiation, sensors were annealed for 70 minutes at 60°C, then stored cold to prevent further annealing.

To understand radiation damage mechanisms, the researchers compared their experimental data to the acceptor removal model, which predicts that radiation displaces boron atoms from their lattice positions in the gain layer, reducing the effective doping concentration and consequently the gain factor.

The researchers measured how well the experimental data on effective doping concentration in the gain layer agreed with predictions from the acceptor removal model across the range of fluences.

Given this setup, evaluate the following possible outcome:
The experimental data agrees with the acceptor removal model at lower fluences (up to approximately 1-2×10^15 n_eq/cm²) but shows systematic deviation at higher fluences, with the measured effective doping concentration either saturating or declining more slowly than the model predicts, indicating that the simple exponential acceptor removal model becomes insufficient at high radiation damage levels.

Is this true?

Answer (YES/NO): NO